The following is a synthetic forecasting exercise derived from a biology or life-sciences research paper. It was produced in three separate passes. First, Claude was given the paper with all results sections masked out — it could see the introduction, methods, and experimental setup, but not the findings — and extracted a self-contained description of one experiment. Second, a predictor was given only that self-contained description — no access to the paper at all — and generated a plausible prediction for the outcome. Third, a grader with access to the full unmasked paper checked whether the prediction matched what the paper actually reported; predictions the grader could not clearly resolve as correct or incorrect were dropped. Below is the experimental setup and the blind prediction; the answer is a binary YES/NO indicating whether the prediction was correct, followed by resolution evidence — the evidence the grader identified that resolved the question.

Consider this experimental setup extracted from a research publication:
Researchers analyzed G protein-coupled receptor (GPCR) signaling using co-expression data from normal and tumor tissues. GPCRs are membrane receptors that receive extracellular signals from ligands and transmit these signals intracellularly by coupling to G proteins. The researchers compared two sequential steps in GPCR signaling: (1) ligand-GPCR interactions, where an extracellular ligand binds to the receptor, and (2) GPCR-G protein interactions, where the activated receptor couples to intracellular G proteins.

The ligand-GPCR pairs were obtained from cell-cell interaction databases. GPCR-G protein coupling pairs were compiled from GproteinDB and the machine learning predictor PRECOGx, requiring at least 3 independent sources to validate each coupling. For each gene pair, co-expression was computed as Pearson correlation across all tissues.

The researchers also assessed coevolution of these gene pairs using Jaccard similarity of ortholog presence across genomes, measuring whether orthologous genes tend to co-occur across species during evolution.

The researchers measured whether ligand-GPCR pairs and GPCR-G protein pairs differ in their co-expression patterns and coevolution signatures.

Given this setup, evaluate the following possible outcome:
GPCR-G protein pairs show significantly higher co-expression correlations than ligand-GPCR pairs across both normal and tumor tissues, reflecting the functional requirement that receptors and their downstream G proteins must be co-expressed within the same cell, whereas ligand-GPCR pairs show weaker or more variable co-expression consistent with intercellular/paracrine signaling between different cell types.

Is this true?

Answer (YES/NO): NO